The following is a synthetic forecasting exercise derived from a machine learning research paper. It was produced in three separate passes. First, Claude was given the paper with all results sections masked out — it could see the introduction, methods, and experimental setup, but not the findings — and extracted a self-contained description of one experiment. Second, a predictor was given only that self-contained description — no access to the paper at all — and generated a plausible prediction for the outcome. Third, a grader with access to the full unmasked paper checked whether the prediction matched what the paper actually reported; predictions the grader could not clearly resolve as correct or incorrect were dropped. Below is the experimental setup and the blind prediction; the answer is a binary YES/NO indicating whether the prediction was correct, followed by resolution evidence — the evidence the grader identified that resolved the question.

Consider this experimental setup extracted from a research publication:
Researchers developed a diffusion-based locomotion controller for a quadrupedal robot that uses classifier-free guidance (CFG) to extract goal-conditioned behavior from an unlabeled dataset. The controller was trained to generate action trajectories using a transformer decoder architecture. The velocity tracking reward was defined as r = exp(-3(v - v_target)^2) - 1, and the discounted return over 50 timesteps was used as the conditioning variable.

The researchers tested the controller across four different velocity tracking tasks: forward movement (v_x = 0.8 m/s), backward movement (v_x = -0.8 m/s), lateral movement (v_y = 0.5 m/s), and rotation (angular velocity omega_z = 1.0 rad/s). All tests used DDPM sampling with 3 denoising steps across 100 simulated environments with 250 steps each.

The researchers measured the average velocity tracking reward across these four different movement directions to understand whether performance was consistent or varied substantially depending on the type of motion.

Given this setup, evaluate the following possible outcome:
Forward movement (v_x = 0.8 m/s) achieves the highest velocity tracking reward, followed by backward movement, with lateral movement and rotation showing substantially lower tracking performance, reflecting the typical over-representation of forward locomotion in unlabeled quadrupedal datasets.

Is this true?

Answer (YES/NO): NO